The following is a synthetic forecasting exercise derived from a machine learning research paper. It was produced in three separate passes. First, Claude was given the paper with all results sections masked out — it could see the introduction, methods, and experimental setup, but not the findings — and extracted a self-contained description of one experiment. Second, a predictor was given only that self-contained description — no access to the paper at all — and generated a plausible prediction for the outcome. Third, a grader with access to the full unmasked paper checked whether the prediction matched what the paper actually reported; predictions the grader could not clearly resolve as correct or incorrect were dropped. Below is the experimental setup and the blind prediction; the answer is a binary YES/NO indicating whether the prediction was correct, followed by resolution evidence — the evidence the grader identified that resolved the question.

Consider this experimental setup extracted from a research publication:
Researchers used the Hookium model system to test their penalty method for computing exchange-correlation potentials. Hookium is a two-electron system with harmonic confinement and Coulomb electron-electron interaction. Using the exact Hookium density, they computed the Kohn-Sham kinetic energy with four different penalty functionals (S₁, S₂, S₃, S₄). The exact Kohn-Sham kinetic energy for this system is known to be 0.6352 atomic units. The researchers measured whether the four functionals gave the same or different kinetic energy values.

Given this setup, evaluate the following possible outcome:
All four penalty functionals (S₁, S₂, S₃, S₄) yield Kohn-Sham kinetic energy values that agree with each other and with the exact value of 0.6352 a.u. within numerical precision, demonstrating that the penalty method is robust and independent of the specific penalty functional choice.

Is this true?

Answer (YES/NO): YES